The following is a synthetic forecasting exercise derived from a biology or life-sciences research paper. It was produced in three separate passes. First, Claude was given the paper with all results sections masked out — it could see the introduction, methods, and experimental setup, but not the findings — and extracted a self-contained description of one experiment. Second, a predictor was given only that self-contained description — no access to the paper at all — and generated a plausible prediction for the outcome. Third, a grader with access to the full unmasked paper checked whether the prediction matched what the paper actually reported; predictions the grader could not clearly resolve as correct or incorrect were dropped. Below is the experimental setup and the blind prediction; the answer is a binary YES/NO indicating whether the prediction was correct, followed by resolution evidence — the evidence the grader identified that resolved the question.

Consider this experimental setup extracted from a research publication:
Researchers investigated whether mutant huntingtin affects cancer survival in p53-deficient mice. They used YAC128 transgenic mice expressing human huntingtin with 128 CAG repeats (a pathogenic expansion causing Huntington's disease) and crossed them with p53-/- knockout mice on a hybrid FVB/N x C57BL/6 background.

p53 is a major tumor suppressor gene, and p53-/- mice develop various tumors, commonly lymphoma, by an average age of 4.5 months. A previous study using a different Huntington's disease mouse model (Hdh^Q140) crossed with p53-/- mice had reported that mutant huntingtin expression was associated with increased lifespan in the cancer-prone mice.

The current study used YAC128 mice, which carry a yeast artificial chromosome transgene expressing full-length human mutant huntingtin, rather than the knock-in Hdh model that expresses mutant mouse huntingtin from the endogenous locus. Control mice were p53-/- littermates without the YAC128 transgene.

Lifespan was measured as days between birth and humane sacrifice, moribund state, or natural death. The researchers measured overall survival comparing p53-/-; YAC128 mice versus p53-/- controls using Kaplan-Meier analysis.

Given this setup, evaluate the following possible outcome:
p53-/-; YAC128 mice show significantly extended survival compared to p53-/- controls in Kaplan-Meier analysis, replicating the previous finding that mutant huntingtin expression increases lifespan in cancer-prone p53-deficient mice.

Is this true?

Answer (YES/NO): NO